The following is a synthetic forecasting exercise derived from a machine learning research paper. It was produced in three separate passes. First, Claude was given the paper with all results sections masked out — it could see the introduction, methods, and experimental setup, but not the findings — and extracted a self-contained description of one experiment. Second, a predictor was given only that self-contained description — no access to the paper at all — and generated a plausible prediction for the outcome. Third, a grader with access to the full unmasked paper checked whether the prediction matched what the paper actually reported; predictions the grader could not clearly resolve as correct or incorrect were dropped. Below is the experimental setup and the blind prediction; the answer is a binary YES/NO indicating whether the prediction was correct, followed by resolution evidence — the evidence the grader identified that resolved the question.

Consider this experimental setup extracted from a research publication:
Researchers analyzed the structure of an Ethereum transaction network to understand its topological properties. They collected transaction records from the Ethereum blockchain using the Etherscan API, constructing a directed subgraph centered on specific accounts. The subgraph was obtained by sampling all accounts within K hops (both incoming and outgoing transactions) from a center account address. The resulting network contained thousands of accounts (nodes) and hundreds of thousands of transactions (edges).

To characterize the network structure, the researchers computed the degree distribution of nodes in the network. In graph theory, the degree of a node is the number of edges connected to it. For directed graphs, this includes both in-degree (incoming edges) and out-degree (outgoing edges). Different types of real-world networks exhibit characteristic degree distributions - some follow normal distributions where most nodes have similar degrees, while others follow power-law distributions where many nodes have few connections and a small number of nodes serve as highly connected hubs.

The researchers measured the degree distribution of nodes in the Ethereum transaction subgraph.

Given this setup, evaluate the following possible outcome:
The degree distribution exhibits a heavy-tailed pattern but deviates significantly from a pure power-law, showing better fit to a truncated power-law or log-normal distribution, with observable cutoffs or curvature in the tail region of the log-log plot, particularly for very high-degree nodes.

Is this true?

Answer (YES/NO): NO